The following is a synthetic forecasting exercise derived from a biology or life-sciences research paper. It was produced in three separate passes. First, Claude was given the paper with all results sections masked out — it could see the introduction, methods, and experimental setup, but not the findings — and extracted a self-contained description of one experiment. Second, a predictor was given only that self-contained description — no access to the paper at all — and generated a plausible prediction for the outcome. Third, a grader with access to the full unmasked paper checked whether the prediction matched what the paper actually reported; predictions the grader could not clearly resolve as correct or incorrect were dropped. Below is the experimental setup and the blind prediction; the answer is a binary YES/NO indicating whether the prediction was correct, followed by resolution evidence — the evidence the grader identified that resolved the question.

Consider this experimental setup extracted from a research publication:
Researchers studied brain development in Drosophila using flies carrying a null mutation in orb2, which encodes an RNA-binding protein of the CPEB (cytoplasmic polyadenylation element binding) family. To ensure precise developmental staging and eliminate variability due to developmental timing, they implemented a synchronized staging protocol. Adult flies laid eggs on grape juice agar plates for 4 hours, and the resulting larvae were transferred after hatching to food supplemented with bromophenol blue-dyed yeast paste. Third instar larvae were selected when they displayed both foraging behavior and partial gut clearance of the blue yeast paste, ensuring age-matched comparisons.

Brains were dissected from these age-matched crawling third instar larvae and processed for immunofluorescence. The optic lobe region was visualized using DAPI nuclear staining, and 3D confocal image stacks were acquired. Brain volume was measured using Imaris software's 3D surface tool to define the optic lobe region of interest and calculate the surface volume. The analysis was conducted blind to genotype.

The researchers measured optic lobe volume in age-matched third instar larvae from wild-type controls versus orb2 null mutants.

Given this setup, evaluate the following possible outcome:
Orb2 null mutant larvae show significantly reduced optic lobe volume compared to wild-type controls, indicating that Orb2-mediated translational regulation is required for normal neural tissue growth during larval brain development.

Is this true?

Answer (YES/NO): YES